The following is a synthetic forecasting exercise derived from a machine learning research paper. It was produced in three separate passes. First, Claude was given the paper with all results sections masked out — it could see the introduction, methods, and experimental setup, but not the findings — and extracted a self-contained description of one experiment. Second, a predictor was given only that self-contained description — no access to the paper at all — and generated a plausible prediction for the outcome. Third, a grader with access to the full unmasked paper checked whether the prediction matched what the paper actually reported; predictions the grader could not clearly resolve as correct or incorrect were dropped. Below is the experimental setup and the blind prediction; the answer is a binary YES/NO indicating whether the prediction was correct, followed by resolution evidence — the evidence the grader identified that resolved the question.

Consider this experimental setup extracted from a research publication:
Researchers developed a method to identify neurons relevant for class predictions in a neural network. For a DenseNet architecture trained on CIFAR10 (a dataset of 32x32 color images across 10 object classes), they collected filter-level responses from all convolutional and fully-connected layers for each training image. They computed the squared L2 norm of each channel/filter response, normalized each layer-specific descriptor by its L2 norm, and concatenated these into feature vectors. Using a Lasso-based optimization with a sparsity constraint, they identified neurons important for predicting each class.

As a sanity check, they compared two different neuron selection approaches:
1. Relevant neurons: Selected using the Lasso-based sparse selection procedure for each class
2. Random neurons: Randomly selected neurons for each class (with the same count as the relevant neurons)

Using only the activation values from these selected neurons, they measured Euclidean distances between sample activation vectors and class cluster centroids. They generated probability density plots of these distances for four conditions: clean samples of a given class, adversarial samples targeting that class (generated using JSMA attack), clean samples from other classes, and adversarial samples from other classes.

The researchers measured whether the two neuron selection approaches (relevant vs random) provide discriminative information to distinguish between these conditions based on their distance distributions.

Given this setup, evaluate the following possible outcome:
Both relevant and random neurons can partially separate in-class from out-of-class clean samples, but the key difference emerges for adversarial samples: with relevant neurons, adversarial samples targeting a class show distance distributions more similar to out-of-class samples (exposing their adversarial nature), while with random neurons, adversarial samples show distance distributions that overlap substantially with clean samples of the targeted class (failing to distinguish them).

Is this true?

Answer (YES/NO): NO